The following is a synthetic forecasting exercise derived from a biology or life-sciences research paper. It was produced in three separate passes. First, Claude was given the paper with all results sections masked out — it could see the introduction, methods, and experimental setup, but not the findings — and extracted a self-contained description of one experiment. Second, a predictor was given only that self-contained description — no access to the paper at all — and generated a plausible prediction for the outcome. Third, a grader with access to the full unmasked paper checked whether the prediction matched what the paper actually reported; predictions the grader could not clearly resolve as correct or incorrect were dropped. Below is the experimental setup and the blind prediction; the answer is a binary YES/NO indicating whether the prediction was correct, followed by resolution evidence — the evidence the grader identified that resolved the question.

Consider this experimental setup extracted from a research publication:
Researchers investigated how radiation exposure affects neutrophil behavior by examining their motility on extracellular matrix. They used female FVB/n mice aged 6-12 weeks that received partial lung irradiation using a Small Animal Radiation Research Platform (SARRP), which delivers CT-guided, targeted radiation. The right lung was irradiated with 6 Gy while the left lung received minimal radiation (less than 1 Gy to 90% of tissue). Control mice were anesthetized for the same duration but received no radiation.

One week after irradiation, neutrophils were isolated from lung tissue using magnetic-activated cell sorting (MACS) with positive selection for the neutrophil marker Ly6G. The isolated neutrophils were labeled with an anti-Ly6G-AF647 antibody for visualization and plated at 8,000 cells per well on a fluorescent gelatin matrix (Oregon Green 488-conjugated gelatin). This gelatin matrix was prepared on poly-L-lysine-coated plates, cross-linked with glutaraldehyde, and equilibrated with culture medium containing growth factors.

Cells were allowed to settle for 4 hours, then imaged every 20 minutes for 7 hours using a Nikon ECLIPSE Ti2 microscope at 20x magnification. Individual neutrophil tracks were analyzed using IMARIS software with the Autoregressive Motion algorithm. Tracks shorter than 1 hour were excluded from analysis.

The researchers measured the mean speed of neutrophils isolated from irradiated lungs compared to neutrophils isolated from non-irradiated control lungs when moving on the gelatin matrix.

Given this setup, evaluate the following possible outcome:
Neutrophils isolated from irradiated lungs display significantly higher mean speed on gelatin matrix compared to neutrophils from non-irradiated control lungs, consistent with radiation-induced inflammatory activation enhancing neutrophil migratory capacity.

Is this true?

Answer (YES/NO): YES